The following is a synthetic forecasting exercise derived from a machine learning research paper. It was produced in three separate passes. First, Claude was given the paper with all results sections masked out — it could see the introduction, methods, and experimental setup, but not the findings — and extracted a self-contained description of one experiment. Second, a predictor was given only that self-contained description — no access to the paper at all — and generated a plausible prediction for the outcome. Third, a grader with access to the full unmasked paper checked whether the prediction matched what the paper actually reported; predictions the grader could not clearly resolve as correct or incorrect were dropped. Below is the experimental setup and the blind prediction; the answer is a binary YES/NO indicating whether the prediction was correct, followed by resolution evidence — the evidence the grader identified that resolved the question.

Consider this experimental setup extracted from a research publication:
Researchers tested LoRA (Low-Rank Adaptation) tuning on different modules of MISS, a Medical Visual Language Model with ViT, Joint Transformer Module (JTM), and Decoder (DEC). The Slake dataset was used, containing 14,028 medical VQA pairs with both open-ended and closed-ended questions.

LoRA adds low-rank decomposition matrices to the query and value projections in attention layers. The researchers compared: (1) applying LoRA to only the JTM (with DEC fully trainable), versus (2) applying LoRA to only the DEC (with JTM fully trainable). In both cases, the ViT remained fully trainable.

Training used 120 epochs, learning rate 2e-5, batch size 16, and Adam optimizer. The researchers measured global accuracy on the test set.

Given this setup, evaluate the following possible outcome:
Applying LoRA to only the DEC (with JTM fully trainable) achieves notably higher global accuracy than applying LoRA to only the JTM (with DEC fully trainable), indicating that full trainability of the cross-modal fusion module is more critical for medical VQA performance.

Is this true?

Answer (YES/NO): NO